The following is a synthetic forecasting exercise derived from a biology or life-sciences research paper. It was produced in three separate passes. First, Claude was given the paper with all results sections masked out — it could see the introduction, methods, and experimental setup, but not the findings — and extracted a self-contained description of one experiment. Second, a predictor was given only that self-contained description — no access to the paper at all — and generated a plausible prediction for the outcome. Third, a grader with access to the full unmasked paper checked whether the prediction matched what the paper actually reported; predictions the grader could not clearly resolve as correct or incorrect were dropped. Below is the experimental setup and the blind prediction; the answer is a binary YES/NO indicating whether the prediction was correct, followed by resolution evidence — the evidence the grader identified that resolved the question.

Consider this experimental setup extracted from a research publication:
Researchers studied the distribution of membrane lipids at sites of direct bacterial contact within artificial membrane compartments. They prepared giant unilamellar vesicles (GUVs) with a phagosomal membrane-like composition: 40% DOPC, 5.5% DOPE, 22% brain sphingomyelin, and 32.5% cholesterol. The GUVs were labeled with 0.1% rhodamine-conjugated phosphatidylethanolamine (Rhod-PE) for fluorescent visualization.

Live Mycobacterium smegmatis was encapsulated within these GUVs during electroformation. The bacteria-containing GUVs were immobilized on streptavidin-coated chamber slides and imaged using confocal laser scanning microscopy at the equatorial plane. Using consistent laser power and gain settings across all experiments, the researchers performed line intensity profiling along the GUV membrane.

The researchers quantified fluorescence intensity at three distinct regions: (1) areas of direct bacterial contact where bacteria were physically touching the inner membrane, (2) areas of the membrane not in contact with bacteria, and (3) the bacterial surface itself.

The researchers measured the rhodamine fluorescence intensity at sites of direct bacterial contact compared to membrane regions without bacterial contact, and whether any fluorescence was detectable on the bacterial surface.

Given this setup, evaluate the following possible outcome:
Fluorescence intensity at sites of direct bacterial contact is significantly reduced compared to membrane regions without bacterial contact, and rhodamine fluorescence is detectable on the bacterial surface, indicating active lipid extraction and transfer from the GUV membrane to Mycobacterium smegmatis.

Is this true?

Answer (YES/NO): NO